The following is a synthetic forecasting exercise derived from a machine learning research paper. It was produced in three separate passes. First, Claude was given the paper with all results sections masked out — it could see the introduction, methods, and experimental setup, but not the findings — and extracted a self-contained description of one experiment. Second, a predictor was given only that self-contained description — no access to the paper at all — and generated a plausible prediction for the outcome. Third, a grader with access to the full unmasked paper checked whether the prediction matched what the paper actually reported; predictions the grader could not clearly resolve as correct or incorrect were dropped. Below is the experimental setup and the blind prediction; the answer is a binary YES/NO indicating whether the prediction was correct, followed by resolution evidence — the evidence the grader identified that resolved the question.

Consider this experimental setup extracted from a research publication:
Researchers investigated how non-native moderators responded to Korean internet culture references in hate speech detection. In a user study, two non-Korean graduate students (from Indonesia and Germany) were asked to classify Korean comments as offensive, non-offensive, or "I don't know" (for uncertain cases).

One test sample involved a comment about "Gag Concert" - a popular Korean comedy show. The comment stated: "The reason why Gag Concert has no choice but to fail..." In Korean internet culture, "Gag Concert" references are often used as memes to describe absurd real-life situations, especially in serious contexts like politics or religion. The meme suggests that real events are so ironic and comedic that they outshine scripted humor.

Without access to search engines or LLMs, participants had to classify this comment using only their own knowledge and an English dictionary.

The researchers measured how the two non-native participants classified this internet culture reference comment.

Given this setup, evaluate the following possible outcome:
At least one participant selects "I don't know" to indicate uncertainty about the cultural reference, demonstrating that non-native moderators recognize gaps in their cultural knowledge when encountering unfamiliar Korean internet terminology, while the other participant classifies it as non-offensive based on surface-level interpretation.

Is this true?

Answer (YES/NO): NO